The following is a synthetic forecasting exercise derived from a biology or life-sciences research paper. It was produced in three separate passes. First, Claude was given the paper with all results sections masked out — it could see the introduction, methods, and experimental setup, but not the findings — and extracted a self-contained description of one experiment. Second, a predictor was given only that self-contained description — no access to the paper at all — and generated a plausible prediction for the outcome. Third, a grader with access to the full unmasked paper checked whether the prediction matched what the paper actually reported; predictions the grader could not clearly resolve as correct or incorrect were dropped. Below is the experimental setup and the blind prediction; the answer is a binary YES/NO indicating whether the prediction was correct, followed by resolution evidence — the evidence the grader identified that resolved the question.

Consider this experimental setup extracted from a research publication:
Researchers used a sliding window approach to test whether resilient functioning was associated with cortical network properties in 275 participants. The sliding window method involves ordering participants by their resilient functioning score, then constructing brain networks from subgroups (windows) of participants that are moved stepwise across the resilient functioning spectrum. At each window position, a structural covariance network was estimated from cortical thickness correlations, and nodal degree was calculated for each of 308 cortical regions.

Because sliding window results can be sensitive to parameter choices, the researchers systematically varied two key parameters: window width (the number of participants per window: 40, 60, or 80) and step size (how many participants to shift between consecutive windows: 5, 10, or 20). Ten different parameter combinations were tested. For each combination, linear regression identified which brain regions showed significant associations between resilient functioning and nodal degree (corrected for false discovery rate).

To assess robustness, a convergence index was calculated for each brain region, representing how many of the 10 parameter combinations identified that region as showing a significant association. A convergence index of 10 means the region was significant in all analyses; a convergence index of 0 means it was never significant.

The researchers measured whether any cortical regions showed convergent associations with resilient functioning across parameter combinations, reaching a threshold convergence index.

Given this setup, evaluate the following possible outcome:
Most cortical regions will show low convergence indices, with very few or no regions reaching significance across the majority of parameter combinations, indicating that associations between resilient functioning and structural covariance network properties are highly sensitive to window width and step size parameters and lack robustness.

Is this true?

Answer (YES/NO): NO